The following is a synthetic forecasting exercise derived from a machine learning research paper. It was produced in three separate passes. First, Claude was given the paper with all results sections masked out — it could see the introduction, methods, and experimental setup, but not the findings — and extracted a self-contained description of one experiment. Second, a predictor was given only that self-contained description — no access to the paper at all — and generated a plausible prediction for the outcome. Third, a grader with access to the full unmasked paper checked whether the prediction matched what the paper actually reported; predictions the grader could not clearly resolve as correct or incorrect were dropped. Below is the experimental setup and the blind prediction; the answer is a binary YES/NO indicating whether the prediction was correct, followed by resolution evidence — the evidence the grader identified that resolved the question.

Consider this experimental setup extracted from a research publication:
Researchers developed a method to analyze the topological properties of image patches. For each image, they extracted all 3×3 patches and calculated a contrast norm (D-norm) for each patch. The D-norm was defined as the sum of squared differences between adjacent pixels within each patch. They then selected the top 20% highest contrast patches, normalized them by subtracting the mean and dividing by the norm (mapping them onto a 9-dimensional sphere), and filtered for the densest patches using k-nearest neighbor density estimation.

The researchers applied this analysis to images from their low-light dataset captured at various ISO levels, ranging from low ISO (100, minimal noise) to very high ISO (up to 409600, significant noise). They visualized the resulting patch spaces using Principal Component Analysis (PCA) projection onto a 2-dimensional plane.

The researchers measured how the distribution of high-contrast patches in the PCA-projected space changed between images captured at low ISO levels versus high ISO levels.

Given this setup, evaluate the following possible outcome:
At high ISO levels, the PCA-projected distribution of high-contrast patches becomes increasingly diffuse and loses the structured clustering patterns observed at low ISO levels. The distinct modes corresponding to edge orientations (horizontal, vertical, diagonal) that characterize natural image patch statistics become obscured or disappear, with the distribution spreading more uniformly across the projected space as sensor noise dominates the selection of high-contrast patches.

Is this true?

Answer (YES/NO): YES